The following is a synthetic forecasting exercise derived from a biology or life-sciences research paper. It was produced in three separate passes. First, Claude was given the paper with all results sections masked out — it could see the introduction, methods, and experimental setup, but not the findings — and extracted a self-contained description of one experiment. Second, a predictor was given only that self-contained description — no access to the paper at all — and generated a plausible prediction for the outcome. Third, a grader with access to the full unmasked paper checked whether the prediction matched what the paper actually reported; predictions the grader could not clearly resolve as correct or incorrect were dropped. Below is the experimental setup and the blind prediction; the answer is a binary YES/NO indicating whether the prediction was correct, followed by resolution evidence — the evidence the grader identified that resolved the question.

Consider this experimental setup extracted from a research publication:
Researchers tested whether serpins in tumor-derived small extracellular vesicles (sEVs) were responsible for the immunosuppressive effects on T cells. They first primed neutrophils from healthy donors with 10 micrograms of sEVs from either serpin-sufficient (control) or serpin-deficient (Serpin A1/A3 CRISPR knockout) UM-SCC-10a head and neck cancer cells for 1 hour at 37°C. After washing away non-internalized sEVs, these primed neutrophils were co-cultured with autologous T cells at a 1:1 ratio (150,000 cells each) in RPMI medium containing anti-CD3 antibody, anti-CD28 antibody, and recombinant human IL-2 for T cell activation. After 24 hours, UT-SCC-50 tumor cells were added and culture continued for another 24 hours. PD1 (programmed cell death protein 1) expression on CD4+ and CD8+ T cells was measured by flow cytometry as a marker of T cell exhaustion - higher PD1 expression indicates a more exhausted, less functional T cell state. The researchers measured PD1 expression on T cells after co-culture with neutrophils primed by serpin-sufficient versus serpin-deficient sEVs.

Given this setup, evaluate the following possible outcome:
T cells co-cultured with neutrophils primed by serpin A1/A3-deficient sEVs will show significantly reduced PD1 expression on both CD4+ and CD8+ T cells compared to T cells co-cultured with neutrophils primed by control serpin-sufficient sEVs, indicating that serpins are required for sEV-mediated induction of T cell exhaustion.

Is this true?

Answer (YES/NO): YES